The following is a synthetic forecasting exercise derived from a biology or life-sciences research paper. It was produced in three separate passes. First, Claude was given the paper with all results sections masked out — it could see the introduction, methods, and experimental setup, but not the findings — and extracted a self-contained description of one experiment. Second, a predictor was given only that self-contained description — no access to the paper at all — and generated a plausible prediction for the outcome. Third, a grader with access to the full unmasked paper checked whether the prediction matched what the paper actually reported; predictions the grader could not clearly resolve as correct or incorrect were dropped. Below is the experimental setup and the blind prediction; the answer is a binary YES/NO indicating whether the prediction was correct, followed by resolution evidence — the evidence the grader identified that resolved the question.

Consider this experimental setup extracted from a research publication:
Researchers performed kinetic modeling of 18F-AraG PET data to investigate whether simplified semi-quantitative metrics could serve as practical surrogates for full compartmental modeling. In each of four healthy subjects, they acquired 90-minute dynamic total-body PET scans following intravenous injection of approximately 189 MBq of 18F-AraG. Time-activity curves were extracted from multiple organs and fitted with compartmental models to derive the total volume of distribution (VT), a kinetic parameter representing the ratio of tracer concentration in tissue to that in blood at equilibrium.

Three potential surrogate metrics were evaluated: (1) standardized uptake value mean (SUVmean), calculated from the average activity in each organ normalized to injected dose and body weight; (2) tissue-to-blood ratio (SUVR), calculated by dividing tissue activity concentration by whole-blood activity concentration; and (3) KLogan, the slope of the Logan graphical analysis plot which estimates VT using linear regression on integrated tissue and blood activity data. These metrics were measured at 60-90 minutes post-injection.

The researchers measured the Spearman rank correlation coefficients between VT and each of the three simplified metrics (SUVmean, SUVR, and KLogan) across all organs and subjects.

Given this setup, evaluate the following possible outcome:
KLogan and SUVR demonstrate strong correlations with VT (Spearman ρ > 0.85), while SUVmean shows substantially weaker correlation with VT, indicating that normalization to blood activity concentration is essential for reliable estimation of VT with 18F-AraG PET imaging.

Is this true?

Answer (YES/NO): NO